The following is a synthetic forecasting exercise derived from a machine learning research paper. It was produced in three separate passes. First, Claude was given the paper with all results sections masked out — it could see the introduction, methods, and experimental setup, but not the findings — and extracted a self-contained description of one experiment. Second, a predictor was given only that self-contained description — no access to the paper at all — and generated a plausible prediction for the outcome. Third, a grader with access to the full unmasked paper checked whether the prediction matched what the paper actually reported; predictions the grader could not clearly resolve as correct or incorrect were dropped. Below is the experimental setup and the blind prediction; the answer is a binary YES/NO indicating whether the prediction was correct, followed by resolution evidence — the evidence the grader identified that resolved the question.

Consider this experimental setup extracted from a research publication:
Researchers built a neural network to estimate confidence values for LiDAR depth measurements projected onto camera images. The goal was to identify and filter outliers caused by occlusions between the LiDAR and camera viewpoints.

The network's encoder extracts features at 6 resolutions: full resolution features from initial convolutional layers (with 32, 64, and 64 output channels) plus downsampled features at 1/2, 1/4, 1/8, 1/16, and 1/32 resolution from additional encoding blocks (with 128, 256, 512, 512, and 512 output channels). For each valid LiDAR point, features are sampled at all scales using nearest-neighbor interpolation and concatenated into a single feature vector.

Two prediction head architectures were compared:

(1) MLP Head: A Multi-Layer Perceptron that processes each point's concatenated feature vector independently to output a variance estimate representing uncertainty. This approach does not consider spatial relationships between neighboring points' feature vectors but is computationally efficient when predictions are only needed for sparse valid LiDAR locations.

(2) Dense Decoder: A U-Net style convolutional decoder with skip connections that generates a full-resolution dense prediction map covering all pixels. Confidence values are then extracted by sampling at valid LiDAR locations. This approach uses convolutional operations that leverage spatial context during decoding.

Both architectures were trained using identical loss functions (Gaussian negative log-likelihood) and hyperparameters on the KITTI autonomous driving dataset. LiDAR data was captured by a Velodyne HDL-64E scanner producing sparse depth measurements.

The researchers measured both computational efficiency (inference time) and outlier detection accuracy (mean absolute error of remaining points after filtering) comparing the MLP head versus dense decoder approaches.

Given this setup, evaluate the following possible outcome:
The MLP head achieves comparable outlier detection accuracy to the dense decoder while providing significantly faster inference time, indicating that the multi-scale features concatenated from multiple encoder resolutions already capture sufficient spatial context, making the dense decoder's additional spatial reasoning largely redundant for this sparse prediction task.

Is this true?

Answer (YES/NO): NO